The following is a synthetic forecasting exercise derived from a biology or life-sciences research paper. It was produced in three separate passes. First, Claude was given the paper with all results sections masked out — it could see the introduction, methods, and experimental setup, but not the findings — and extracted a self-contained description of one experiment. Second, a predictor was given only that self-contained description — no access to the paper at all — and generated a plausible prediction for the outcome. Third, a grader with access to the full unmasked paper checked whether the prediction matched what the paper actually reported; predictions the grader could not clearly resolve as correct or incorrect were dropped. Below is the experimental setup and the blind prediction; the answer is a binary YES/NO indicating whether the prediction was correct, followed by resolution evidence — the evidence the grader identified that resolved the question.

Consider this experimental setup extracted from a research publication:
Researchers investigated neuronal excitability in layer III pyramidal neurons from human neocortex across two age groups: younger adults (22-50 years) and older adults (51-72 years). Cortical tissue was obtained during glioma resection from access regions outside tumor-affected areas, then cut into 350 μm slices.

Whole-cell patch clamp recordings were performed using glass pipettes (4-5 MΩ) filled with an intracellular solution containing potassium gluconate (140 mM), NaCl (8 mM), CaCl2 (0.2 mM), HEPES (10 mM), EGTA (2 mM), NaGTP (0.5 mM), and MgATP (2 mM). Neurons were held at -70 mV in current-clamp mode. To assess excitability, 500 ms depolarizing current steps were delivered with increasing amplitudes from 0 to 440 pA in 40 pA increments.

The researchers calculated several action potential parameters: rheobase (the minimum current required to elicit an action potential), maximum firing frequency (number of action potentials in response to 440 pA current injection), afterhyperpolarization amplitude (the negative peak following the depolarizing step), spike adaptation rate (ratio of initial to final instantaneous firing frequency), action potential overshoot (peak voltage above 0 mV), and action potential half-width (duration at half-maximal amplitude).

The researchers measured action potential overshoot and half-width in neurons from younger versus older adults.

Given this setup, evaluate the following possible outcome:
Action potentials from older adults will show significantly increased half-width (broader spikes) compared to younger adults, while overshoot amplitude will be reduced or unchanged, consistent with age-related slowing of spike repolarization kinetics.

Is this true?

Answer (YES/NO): NO